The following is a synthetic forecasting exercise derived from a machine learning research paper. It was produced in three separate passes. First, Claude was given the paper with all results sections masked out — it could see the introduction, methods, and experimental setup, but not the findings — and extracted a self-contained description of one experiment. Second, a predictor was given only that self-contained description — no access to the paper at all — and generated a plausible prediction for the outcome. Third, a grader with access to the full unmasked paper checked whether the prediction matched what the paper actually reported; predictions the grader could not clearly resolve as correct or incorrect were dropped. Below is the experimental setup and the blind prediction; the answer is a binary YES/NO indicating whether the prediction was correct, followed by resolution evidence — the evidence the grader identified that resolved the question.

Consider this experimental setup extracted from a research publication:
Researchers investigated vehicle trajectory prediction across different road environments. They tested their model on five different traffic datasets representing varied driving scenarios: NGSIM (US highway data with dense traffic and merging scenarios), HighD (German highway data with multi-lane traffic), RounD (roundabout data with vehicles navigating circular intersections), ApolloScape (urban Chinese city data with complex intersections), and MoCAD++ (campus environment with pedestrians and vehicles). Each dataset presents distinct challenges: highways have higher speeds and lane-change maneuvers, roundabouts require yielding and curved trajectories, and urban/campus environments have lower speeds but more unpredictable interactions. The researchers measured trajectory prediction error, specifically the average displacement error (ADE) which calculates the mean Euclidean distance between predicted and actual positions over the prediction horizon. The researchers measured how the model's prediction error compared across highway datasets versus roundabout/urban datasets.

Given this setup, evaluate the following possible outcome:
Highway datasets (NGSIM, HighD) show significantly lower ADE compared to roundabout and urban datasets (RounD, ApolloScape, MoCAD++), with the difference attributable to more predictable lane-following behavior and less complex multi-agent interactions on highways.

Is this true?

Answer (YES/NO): NO